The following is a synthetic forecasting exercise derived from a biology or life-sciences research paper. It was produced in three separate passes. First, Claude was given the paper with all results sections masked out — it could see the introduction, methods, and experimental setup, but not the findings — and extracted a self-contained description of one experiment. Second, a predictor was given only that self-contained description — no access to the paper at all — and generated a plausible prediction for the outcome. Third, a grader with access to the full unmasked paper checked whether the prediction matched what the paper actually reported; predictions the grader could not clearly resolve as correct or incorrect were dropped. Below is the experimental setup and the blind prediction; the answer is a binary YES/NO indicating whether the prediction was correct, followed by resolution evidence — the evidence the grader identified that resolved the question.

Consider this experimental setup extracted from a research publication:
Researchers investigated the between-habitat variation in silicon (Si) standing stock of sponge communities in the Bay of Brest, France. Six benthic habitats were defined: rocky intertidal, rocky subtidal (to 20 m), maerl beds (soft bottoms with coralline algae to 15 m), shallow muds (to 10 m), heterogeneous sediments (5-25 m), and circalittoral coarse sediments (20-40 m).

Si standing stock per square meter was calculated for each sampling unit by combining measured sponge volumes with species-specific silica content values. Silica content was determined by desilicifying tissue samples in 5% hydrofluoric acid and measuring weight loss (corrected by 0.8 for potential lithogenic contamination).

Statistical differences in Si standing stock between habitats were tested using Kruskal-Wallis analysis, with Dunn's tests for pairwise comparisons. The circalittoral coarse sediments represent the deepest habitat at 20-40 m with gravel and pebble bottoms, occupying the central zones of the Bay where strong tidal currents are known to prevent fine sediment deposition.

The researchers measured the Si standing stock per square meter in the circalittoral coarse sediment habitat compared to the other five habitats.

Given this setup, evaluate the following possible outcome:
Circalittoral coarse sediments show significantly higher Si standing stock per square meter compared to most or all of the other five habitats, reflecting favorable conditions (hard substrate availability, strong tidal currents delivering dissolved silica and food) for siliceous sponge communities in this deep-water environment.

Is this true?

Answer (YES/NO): NO